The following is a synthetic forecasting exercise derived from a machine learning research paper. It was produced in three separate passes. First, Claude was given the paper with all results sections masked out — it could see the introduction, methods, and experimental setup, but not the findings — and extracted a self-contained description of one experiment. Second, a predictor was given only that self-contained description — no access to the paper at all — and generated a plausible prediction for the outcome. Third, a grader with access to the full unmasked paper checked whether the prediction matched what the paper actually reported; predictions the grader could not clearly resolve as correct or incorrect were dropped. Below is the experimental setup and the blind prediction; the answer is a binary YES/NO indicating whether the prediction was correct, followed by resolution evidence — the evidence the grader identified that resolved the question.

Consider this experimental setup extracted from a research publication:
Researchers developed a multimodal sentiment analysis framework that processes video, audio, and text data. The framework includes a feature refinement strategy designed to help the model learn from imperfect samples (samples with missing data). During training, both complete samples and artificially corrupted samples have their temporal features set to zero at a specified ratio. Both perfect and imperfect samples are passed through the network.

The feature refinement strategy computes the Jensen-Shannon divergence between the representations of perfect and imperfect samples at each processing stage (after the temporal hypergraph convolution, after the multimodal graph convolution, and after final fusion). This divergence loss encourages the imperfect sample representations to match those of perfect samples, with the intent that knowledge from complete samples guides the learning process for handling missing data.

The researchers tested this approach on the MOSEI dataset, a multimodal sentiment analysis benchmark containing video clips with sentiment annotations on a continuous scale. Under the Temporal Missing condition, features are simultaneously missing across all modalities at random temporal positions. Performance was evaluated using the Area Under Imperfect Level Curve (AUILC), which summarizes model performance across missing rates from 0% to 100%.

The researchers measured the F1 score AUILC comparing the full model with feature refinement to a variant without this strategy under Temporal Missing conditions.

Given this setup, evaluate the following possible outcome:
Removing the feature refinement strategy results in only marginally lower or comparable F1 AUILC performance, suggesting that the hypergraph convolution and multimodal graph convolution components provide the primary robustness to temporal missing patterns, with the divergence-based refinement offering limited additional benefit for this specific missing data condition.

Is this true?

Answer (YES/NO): NO